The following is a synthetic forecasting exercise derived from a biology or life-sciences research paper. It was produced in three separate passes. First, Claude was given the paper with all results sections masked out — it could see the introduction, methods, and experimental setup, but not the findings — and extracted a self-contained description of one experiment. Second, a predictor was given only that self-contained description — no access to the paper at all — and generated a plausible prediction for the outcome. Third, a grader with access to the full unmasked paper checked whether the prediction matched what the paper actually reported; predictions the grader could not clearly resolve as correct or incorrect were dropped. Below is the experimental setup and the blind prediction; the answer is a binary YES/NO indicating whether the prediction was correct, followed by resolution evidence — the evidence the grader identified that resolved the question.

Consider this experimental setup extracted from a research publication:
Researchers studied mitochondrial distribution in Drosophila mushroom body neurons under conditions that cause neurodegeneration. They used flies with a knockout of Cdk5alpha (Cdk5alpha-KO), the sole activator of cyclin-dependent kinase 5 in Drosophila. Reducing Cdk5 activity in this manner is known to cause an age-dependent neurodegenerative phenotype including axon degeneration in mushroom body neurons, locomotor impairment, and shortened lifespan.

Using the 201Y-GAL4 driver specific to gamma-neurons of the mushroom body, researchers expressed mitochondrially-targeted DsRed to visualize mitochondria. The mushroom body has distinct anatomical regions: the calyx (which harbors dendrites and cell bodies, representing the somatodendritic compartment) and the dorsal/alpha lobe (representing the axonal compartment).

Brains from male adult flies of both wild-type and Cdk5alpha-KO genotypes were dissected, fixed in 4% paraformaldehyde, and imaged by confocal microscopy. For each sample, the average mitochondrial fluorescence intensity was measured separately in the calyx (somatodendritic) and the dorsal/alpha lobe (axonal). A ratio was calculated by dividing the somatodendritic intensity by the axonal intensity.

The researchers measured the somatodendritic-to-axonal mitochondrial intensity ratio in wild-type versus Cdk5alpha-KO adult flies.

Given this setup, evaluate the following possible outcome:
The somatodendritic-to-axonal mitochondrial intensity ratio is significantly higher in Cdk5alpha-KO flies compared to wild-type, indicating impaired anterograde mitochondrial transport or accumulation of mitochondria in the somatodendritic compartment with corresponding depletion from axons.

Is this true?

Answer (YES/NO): NO